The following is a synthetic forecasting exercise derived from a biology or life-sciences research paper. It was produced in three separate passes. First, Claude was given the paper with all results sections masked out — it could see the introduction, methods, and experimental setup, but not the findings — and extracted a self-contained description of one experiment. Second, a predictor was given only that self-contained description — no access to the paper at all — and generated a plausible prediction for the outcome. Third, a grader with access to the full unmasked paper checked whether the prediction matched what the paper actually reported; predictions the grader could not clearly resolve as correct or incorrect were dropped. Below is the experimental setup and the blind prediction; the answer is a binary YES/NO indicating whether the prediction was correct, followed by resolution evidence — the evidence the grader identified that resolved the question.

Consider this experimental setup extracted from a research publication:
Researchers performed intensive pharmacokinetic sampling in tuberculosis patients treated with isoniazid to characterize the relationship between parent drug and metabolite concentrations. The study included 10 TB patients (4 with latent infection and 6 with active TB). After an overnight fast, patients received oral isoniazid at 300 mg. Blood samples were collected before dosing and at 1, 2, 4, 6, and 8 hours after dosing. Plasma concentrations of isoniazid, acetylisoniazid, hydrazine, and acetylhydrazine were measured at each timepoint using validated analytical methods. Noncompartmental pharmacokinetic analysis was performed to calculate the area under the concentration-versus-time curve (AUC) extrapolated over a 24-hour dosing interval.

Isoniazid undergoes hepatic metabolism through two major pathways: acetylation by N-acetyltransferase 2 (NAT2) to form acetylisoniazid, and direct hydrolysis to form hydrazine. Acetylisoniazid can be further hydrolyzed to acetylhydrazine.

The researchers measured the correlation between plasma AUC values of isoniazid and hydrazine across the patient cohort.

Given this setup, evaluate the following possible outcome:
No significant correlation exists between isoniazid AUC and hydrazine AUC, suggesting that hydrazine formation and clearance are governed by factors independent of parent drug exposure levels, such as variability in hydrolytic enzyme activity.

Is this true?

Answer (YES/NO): NO